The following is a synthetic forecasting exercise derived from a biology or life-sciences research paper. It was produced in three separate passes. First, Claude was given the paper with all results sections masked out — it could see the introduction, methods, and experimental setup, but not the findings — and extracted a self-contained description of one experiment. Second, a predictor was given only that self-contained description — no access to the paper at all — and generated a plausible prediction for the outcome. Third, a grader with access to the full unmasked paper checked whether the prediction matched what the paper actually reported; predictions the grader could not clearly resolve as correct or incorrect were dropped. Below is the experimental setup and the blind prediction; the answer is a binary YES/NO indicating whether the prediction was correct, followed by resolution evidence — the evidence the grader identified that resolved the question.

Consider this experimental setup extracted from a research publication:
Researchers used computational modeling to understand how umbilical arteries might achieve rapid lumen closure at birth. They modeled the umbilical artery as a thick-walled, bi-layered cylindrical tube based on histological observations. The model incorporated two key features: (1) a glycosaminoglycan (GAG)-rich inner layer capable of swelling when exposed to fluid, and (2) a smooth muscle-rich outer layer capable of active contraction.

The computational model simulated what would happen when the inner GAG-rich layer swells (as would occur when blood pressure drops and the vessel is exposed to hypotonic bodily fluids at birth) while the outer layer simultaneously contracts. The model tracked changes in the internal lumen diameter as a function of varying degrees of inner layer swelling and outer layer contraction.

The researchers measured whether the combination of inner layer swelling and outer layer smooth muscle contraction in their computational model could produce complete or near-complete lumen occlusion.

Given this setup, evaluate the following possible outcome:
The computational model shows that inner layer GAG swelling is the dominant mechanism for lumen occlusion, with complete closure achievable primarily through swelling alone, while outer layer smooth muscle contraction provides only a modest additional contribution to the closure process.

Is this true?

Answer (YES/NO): NO